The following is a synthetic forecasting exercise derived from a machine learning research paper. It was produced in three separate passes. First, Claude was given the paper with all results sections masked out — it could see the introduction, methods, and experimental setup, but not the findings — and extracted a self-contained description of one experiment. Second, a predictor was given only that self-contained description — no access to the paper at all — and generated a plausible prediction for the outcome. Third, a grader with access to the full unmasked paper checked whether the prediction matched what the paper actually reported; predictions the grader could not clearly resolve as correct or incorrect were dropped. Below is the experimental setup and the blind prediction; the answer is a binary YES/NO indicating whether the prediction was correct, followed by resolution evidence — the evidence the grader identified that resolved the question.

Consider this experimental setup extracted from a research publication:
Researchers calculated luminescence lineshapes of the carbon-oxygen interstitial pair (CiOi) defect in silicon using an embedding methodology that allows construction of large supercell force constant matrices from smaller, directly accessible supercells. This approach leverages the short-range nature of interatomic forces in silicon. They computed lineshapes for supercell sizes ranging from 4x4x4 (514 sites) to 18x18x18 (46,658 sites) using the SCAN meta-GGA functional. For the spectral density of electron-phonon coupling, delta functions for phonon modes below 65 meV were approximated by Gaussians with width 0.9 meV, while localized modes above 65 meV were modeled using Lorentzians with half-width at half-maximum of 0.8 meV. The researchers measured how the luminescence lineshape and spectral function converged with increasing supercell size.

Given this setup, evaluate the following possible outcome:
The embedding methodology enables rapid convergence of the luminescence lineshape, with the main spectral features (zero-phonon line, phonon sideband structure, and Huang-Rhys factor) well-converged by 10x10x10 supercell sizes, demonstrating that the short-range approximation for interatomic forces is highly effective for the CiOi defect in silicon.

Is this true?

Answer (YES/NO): NO